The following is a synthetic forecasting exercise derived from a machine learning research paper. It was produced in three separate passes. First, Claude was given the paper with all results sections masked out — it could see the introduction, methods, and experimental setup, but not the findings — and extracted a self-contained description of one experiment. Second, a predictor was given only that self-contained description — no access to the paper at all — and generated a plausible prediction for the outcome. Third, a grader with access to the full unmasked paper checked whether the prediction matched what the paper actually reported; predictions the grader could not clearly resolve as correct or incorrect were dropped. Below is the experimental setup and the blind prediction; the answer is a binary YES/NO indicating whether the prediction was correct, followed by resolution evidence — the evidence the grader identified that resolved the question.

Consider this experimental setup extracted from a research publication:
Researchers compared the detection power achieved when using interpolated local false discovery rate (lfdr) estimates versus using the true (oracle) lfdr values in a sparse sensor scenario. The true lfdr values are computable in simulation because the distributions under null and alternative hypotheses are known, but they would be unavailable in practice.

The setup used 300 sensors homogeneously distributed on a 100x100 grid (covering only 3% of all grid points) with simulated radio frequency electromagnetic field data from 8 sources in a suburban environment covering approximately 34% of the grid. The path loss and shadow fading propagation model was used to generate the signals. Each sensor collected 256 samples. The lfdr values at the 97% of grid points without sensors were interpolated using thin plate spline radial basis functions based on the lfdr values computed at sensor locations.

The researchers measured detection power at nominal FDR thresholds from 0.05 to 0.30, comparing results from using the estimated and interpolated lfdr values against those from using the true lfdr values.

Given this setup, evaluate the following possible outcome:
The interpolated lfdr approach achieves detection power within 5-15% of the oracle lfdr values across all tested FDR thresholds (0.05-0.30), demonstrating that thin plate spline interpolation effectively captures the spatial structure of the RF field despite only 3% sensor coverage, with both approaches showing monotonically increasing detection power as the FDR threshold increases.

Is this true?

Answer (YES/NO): NO